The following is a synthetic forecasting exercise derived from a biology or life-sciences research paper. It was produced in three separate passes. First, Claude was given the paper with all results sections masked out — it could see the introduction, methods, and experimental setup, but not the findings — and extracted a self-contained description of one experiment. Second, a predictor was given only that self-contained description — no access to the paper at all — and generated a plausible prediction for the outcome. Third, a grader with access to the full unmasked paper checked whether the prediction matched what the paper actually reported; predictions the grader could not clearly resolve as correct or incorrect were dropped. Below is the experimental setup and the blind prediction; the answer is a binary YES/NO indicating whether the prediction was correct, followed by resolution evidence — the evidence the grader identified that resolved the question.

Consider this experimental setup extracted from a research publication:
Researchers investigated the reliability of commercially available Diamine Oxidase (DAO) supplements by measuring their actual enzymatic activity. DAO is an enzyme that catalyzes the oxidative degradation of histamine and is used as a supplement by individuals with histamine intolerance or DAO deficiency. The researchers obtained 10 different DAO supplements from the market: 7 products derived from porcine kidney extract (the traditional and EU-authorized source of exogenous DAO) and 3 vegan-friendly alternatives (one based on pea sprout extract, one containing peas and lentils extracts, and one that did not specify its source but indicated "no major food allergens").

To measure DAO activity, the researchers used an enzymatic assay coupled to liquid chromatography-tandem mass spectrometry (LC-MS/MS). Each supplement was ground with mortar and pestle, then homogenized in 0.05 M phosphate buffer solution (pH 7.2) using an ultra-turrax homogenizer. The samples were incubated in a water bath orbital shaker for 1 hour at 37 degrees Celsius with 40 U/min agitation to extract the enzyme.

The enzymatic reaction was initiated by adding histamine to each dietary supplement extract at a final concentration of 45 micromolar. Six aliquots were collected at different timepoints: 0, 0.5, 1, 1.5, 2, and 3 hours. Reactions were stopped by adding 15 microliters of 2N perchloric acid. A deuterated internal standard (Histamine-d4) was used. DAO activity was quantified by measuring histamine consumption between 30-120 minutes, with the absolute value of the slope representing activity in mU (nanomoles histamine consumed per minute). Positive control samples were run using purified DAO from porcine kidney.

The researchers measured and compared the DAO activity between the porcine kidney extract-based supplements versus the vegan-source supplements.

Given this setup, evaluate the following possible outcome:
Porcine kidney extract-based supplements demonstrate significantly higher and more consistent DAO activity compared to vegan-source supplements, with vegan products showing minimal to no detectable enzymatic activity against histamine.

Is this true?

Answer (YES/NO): NO